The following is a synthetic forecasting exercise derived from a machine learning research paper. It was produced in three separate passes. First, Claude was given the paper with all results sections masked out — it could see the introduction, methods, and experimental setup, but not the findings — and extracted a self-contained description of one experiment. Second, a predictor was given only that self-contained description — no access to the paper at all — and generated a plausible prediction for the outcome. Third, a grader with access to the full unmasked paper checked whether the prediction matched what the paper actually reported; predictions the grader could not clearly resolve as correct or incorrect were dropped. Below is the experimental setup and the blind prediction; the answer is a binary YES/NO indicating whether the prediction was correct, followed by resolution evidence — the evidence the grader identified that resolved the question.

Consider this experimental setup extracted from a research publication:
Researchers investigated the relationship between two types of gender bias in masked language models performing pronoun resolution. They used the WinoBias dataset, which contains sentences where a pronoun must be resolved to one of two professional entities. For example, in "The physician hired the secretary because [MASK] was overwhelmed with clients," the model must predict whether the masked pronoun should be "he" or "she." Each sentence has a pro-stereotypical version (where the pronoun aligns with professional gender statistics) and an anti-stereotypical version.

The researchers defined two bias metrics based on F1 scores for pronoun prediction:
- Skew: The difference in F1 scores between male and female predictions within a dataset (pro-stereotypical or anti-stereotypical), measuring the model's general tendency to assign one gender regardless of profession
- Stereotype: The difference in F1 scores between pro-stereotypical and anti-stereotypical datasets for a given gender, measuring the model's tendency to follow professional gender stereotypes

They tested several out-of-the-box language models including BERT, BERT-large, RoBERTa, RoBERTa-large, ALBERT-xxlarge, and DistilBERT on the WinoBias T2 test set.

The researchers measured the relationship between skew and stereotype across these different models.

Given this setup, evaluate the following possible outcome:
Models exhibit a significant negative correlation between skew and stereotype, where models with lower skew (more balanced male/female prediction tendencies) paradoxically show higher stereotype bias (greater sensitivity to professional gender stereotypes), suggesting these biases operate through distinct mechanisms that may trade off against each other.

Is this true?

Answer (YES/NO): YES